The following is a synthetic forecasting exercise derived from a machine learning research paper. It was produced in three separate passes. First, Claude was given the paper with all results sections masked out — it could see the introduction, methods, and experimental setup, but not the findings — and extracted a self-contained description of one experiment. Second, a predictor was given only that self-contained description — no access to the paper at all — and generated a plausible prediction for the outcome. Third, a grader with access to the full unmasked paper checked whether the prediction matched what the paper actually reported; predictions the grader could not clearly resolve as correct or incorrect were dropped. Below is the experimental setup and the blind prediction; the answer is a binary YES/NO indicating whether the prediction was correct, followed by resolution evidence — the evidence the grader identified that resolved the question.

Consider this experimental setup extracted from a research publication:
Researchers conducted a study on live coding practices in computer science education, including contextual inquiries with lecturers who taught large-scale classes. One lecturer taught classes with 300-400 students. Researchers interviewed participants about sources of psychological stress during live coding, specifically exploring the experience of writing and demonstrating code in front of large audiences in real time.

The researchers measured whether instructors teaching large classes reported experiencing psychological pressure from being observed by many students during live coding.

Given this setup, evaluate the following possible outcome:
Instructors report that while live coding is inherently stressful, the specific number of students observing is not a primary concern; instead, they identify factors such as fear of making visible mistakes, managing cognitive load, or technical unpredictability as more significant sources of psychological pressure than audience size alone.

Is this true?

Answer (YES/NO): NO